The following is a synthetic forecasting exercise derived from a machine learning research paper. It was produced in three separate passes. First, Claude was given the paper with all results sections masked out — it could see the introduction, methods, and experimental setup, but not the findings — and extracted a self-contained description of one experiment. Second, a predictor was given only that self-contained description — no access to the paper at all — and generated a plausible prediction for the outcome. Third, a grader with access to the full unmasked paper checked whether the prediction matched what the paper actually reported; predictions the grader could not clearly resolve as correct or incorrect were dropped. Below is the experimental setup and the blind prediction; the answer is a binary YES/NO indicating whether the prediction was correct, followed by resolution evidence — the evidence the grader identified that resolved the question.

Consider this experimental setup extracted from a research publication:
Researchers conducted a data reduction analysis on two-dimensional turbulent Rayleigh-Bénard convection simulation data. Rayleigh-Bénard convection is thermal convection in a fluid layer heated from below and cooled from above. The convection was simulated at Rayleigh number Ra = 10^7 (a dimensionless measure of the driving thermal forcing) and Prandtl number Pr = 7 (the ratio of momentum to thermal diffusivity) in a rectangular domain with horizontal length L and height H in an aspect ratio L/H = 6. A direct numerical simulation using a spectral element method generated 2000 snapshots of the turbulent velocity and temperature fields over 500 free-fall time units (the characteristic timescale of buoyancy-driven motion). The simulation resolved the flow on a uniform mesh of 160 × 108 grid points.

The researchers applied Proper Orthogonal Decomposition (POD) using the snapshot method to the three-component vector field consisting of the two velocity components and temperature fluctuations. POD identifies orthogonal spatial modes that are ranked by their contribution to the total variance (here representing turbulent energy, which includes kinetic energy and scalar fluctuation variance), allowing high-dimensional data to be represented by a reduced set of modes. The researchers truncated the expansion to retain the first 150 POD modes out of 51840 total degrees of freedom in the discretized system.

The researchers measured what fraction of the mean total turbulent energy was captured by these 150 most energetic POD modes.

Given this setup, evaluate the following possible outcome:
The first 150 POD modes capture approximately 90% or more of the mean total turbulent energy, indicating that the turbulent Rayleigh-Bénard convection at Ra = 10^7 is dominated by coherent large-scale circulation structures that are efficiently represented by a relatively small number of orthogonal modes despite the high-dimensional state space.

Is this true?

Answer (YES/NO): NO